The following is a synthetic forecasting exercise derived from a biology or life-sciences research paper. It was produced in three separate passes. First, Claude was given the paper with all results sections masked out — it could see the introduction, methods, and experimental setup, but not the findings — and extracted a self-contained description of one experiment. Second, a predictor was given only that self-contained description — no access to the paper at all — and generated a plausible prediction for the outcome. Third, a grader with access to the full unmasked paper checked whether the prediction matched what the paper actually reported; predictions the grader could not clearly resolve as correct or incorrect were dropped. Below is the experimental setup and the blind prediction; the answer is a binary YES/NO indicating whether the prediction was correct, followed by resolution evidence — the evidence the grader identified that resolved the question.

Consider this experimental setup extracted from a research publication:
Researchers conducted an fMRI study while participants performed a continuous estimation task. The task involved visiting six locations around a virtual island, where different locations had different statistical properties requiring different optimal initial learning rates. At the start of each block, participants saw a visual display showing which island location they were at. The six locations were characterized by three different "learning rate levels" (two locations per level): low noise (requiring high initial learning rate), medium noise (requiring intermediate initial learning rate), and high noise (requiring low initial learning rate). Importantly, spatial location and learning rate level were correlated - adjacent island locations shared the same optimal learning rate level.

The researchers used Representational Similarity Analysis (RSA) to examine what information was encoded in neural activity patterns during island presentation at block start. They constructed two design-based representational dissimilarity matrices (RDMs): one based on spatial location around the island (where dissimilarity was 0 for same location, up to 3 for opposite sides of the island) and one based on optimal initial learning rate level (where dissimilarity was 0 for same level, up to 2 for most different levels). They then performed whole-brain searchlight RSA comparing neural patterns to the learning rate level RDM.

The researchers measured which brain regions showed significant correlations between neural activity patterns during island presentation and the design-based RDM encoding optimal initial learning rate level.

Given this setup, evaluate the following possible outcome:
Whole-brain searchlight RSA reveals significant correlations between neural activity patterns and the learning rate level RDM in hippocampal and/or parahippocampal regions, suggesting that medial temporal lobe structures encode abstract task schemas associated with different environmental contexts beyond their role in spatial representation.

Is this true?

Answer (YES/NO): NO